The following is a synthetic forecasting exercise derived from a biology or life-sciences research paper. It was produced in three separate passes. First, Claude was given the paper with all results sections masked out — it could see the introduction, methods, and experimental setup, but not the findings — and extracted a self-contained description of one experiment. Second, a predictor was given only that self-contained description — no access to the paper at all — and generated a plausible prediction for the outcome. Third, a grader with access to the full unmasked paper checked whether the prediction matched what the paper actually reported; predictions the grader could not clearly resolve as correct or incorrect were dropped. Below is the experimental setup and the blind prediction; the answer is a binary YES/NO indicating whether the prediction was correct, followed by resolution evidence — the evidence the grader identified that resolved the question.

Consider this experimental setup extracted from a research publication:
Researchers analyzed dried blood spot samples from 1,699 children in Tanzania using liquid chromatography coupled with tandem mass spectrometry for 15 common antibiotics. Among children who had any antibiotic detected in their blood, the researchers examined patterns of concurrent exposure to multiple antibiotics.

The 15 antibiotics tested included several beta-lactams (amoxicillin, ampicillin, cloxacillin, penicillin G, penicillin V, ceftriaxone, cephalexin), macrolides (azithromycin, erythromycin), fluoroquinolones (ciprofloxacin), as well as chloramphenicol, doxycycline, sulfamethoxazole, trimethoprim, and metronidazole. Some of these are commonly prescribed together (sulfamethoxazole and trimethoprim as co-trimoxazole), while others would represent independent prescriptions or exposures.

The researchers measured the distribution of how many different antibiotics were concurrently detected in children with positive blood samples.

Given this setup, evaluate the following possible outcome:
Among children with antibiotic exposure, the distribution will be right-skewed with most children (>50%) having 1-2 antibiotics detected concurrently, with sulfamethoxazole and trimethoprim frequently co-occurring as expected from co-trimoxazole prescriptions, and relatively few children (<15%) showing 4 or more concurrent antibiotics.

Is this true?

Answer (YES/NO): YES